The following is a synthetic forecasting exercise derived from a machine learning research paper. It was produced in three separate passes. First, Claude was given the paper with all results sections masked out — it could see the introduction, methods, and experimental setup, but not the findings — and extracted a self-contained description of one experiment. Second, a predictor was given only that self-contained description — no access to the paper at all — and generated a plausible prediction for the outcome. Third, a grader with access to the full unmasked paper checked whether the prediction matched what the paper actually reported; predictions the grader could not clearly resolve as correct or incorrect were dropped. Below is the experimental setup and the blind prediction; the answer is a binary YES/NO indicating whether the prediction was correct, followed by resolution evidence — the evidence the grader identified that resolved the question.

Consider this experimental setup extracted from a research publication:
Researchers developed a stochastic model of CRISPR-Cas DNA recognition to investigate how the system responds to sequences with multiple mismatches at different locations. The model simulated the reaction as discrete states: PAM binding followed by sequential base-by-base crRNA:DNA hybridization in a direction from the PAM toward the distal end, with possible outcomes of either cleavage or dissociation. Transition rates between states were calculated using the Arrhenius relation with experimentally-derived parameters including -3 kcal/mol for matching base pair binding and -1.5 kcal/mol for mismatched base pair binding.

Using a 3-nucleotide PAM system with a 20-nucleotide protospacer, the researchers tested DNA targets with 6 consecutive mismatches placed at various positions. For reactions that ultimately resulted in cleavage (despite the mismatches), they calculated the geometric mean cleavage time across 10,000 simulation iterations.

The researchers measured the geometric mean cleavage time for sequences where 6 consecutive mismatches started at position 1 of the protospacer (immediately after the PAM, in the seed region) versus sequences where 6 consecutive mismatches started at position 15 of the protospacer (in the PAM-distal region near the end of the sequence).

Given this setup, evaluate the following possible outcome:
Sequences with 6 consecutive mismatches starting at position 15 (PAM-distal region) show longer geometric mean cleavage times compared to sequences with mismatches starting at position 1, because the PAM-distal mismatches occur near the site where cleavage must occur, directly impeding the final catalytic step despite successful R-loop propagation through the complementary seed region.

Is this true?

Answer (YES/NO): YES